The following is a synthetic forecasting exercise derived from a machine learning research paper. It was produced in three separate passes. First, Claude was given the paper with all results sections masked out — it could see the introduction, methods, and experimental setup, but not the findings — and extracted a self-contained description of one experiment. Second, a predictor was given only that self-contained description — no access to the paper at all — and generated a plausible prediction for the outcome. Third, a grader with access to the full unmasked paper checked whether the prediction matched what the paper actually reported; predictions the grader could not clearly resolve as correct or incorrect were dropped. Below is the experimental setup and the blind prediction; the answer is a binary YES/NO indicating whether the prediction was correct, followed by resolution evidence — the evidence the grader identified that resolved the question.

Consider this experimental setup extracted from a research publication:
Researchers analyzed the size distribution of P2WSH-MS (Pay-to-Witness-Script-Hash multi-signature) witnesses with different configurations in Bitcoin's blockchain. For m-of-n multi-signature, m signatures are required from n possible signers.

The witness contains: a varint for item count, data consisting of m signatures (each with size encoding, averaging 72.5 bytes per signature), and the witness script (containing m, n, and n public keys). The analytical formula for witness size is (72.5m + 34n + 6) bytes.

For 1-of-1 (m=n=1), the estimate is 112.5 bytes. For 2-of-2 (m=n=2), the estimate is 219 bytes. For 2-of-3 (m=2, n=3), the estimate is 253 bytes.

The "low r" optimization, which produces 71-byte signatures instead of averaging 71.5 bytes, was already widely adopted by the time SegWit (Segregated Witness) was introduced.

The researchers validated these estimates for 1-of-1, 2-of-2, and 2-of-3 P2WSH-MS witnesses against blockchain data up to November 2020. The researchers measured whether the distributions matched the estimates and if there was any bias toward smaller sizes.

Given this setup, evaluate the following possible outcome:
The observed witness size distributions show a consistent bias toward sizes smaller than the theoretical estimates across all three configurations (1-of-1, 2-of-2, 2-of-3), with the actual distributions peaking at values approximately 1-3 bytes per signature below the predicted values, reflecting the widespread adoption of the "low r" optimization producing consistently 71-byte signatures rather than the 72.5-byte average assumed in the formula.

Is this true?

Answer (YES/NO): NO